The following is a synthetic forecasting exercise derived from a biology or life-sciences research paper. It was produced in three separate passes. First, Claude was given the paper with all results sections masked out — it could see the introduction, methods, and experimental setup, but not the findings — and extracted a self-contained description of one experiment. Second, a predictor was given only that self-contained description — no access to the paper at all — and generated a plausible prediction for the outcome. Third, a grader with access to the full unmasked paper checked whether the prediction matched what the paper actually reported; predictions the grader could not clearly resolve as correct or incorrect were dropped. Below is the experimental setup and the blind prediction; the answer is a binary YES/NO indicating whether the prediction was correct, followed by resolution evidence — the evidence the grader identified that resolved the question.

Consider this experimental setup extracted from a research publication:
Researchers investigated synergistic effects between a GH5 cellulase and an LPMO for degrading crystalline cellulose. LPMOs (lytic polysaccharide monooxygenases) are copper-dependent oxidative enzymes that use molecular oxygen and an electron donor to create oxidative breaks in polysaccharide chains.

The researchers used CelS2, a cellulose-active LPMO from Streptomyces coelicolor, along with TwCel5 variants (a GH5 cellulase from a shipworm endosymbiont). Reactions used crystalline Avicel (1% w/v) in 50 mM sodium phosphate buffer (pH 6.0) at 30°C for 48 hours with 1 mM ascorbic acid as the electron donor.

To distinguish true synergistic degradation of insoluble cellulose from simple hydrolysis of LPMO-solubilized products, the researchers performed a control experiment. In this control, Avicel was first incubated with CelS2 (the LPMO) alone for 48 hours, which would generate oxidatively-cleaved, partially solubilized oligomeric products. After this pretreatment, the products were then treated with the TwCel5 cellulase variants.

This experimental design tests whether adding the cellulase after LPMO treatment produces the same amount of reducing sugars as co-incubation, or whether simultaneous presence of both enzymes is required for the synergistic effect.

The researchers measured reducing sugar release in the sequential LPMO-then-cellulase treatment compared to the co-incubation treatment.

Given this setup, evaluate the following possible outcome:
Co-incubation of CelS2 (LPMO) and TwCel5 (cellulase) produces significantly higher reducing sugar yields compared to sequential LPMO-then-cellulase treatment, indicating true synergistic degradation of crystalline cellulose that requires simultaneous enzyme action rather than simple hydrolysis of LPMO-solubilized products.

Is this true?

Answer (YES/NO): YES